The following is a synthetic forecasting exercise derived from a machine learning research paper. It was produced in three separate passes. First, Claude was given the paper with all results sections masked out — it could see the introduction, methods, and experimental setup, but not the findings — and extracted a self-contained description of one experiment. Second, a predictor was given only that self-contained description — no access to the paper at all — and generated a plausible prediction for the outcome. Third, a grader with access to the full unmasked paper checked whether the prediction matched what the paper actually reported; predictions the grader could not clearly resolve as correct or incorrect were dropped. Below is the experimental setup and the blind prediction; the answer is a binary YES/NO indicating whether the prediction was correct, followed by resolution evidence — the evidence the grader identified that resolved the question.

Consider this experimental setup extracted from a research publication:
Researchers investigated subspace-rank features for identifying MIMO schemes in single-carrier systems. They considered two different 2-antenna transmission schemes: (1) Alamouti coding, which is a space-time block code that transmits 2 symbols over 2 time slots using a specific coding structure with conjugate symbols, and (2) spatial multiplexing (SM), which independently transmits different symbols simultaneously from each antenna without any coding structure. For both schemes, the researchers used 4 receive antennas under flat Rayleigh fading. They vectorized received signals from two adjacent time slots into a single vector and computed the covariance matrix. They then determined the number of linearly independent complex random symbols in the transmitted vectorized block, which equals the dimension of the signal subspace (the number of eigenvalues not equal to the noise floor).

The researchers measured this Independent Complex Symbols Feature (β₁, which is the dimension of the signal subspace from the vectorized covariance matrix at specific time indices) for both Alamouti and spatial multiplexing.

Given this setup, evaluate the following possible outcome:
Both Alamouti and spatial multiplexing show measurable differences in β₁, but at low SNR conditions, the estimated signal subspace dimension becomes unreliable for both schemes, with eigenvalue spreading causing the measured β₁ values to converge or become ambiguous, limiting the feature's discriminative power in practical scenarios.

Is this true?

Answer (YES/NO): NO